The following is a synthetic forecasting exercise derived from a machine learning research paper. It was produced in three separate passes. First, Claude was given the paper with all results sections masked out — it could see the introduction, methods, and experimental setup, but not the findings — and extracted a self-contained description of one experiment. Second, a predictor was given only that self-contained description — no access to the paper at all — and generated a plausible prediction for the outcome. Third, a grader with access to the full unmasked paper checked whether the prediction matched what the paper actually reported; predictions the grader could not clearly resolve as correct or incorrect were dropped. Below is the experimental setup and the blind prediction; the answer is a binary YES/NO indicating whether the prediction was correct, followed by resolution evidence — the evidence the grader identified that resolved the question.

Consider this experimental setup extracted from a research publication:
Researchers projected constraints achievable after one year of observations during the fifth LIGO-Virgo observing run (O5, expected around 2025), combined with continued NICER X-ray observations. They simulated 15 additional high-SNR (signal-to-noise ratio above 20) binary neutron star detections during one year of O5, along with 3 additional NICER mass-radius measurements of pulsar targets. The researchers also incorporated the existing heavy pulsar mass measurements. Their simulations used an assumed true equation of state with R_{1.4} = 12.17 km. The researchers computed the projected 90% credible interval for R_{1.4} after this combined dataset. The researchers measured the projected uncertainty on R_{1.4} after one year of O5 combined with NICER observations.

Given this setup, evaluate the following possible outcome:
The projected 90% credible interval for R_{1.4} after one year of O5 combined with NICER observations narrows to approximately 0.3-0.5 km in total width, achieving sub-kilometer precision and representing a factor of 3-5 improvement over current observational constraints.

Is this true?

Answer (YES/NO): NO